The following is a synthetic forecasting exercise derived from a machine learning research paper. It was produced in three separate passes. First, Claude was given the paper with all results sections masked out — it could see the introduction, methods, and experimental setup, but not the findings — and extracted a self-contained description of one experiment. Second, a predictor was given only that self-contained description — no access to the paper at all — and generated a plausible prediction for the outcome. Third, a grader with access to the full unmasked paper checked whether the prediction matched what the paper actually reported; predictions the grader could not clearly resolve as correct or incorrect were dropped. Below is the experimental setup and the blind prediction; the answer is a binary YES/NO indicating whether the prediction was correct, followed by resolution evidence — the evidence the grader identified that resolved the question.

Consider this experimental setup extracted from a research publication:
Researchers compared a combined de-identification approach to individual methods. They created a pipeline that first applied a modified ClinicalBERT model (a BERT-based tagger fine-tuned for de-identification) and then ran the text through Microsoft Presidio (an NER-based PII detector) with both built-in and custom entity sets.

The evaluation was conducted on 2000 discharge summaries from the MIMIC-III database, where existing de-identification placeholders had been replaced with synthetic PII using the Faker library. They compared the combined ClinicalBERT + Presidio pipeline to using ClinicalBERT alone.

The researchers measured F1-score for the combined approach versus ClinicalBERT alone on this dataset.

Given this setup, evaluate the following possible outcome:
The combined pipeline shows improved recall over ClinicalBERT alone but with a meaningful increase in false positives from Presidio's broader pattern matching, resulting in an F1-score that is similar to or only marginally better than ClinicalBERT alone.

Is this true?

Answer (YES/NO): NO